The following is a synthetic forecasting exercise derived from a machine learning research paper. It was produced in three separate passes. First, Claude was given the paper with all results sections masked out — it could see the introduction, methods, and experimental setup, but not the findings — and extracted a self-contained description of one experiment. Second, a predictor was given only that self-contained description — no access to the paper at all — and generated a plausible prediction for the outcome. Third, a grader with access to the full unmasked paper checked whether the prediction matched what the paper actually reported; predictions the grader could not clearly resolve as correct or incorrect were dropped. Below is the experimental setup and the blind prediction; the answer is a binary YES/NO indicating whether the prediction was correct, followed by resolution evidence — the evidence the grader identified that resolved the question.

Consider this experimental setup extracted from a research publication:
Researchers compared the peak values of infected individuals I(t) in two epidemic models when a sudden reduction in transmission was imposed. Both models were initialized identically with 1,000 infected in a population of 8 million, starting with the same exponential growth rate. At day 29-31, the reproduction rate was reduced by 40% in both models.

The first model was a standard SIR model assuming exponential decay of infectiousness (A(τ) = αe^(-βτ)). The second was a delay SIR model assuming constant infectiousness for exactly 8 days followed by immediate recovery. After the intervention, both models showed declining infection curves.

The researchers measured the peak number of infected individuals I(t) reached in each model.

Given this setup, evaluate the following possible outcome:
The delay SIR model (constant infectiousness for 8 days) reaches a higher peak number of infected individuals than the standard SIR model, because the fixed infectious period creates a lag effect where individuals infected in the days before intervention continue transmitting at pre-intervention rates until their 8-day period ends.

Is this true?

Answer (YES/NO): NO